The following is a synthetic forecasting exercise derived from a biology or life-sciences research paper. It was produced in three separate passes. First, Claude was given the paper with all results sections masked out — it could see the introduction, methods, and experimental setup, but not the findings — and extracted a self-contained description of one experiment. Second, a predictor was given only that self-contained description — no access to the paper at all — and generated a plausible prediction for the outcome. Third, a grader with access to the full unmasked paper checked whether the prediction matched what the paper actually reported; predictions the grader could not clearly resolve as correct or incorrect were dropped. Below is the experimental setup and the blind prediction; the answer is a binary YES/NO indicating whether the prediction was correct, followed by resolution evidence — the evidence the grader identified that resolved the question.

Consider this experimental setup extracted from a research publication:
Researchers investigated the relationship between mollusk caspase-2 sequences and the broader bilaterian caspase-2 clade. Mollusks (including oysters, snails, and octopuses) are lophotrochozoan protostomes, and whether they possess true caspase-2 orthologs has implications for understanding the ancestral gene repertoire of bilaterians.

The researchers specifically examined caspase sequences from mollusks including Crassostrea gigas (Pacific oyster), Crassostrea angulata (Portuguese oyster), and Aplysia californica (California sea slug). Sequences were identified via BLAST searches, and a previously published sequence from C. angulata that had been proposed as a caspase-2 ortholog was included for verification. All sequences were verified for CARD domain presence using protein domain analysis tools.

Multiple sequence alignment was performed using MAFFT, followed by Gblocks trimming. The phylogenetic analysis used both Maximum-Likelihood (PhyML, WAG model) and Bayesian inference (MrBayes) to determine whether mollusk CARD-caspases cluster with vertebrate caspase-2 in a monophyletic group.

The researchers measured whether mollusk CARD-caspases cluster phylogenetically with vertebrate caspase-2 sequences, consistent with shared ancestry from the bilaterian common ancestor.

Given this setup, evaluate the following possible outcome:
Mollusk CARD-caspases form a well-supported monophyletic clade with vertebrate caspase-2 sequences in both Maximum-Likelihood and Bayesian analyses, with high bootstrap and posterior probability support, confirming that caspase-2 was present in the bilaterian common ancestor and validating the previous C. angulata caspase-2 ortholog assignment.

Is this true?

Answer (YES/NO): YES